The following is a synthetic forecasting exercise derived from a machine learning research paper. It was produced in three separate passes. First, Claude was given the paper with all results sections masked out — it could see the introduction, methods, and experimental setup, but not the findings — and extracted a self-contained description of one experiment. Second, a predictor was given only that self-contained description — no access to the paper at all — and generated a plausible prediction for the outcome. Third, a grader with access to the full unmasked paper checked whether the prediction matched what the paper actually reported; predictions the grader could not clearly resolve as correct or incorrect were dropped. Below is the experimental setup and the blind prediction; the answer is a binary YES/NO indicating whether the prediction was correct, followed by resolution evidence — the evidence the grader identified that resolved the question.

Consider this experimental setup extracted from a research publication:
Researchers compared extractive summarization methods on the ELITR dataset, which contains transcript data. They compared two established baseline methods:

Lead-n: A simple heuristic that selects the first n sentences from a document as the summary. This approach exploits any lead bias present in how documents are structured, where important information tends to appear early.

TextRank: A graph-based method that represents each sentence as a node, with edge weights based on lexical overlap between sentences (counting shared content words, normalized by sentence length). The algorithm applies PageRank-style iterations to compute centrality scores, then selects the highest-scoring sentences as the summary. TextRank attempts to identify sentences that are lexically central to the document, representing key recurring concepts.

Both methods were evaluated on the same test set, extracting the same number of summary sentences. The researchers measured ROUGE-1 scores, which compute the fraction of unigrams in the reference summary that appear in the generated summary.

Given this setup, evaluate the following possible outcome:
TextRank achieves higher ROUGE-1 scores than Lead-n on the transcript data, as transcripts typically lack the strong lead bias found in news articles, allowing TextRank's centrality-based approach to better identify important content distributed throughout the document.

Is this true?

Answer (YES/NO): NO